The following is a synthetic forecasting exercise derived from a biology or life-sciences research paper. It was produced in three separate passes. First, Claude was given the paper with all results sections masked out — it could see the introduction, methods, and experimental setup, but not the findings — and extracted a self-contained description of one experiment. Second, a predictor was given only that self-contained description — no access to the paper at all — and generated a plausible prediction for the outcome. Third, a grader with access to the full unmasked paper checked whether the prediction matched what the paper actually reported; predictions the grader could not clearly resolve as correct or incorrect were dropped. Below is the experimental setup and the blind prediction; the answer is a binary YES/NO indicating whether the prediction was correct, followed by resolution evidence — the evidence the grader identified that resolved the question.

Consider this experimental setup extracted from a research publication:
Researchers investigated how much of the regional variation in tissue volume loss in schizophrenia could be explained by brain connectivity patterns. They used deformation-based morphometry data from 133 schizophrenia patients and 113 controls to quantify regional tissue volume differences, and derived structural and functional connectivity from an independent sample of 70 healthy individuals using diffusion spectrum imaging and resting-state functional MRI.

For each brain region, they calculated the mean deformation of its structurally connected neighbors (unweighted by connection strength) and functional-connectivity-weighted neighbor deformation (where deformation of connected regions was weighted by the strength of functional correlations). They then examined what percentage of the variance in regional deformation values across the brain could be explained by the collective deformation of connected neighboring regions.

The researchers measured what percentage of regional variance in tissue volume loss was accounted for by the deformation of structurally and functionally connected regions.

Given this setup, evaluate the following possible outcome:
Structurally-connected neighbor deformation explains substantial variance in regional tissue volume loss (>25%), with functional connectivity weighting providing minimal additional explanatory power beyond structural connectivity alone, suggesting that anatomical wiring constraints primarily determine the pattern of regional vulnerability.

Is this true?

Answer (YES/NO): YES